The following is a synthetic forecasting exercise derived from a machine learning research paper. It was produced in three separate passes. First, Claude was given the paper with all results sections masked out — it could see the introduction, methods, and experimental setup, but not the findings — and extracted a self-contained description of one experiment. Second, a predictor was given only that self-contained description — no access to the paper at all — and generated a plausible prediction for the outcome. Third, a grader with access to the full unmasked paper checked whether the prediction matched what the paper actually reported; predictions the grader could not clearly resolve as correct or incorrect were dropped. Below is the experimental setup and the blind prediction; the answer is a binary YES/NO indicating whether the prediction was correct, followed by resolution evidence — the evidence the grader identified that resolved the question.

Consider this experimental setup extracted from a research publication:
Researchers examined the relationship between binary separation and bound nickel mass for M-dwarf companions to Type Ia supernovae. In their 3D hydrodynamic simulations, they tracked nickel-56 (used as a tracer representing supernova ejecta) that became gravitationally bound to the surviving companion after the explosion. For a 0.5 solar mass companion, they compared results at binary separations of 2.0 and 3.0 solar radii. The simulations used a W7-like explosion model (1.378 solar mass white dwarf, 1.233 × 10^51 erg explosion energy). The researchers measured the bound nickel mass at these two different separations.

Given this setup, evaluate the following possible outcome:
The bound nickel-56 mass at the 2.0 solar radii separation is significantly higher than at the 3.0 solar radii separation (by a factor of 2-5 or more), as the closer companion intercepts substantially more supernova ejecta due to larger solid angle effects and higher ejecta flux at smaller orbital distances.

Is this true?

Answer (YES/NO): NO